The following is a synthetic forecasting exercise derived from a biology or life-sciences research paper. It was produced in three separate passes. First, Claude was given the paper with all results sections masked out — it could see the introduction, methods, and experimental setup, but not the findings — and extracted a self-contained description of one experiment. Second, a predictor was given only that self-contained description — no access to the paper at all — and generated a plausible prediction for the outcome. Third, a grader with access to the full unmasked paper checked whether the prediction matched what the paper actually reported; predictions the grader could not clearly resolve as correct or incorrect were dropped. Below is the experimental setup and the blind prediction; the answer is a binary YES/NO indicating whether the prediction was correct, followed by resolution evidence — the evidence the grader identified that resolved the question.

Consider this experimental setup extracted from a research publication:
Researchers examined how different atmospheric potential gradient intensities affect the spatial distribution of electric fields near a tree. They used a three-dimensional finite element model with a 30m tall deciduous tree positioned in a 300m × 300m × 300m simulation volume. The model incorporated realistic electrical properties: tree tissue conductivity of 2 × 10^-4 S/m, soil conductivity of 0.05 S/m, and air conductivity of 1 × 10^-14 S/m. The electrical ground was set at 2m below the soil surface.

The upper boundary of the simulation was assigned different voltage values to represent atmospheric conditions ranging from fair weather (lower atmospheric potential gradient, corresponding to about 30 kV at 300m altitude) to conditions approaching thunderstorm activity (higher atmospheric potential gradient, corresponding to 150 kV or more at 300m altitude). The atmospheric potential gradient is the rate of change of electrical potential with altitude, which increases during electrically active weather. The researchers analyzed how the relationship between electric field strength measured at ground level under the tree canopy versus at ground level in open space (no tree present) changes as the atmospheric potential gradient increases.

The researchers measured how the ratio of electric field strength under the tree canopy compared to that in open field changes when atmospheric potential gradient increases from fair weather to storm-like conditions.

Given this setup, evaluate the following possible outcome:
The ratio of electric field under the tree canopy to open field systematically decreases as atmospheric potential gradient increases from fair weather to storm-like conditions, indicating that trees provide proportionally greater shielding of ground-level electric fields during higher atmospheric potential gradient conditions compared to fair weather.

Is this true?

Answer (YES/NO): YES